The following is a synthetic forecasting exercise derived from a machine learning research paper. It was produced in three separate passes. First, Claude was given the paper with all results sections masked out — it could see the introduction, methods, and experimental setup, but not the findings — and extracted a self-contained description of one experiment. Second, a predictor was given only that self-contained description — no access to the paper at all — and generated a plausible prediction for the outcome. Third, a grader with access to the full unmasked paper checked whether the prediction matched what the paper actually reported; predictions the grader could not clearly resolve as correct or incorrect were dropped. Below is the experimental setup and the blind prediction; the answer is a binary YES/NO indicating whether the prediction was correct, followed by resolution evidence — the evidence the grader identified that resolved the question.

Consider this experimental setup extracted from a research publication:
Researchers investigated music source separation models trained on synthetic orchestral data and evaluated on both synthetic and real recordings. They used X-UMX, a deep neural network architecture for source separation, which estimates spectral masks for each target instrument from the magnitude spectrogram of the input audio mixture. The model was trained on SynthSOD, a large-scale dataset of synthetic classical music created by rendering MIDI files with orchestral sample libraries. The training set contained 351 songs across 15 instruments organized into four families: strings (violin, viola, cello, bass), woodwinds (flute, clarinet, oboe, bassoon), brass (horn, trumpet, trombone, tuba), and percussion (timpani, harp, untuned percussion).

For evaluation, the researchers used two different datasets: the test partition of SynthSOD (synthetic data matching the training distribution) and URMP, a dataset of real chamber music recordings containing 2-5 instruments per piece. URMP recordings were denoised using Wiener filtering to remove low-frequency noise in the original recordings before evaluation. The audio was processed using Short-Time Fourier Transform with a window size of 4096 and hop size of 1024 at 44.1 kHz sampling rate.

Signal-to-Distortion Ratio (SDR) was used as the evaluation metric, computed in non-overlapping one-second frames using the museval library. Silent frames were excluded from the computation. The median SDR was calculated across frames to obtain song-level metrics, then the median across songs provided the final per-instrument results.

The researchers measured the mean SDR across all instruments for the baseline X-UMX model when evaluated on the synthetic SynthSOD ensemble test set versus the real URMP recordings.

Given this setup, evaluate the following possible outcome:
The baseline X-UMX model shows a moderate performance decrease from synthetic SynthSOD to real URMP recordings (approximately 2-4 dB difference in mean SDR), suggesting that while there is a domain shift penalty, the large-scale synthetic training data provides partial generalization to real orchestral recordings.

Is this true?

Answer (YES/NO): NO